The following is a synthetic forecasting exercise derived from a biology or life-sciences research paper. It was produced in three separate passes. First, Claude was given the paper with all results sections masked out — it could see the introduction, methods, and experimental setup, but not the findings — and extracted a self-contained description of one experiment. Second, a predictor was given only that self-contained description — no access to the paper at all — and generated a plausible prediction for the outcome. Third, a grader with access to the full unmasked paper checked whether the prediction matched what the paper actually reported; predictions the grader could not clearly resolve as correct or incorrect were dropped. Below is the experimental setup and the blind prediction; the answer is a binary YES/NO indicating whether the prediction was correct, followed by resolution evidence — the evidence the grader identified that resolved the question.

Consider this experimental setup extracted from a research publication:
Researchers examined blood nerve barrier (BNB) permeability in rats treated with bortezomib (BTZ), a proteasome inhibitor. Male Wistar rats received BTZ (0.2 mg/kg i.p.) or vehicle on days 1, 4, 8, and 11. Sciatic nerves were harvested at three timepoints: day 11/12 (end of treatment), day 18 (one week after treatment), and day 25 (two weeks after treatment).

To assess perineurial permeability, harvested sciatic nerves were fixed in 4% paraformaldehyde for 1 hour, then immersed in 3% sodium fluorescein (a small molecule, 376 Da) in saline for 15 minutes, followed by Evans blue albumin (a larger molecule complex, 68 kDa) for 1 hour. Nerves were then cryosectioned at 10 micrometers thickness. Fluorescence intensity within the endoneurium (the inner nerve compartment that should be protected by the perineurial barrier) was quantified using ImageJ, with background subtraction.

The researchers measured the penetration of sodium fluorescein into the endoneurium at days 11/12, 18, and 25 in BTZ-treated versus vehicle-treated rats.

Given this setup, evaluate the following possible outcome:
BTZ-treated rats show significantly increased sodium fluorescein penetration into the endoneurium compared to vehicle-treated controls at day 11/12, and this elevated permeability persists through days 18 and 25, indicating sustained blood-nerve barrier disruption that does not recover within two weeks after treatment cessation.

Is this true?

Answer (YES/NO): NO